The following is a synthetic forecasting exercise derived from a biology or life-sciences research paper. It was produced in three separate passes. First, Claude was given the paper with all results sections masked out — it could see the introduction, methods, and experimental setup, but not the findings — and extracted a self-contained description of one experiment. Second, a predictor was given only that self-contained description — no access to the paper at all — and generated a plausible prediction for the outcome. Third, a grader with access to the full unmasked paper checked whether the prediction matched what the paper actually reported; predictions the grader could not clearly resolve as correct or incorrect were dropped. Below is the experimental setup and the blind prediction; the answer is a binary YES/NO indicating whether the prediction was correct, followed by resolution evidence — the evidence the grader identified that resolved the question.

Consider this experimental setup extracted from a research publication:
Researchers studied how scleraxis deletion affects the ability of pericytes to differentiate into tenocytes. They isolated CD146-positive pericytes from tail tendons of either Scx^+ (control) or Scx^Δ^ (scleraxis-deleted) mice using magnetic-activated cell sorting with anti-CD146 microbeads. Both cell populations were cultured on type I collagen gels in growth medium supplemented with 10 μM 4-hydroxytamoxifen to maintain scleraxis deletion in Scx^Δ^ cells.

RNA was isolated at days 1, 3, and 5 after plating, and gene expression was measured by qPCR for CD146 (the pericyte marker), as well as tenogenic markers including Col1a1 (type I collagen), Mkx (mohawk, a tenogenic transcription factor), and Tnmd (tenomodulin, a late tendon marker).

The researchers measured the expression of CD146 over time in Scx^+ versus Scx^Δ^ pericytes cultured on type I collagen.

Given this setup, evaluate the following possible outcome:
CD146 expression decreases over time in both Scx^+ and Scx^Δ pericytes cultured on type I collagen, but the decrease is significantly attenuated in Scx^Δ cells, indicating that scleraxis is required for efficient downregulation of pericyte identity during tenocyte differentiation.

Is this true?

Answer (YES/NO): NO